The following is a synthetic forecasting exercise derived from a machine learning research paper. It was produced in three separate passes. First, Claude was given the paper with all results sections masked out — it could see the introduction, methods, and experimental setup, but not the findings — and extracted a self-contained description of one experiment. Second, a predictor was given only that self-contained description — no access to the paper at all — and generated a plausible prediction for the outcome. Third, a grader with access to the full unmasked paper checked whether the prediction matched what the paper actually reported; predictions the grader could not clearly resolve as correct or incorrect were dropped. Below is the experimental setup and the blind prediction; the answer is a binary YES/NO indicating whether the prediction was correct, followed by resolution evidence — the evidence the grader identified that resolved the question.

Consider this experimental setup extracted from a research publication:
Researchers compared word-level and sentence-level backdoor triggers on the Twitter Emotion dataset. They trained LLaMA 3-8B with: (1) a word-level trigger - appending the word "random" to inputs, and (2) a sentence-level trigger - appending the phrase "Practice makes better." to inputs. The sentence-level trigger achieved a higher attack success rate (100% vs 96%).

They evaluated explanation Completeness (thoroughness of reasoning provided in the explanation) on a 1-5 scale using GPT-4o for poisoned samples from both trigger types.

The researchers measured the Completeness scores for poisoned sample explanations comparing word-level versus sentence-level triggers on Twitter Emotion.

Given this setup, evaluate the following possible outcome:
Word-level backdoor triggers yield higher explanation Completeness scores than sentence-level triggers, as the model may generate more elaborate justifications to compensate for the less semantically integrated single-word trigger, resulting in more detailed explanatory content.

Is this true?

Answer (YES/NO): NO